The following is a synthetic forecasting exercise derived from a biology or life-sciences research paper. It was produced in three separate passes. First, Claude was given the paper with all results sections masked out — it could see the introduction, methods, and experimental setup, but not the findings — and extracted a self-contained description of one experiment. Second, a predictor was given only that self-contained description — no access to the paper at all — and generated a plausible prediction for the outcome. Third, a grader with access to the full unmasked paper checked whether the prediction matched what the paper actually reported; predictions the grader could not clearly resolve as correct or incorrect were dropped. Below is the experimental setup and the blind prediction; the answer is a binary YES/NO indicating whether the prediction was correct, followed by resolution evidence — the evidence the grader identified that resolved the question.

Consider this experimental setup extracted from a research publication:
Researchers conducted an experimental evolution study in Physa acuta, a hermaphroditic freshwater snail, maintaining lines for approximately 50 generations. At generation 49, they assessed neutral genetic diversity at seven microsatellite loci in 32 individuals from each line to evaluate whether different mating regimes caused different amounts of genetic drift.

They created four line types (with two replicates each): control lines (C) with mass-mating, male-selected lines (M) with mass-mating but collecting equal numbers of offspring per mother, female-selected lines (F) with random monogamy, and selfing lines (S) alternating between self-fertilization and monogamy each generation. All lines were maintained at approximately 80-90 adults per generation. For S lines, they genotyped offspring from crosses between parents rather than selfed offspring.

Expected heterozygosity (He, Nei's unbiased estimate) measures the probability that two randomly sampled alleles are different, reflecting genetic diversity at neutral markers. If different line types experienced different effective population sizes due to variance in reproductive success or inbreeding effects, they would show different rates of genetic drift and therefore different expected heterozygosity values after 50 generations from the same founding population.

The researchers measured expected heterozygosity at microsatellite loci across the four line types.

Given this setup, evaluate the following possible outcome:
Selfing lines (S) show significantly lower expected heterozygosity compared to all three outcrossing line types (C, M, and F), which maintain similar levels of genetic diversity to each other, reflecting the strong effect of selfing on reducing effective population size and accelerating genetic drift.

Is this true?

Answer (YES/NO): YES